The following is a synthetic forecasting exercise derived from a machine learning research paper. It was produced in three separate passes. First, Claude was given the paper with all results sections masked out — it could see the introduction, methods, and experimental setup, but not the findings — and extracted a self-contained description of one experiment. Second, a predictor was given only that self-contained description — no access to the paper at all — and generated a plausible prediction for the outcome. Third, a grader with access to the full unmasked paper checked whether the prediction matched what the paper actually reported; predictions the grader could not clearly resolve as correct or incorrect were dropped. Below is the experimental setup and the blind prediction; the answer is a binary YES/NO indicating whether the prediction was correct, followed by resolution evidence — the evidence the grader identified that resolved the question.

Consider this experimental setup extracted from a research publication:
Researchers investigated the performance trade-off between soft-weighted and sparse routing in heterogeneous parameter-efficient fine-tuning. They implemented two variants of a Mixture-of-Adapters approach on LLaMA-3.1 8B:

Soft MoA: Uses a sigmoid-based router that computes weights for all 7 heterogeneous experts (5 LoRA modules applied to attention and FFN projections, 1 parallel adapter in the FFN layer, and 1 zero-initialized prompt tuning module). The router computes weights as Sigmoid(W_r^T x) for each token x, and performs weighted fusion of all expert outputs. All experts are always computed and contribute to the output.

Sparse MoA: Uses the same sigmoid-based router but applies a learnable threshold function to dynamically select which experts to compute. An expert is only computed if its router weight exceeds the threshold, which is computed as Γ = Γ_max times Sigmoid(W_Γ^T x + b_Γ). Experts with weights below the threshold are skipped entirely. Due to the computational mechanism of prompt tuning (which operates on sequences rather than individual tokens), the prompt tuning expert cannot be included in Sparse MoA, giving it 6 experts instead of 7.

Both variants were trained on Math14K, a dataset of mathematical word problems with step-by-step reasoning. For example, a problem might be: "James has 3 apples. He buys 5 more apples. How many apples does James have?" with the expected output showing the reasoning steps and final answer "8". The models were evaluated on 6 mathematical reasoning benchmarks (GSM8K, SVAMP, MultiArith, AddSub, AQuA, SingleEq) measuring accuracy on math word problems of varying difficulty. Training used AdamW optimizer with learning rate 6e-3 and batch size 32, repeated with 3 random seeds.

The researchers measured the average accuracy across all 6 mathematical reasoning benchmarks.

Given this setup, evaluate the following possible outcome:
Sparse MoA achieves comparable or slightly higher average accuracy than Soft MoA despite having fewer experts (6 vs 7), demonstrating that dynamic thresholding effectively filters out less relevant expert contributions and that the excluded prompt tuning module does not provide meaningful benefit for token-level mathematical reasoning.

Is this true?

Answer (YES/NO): NO